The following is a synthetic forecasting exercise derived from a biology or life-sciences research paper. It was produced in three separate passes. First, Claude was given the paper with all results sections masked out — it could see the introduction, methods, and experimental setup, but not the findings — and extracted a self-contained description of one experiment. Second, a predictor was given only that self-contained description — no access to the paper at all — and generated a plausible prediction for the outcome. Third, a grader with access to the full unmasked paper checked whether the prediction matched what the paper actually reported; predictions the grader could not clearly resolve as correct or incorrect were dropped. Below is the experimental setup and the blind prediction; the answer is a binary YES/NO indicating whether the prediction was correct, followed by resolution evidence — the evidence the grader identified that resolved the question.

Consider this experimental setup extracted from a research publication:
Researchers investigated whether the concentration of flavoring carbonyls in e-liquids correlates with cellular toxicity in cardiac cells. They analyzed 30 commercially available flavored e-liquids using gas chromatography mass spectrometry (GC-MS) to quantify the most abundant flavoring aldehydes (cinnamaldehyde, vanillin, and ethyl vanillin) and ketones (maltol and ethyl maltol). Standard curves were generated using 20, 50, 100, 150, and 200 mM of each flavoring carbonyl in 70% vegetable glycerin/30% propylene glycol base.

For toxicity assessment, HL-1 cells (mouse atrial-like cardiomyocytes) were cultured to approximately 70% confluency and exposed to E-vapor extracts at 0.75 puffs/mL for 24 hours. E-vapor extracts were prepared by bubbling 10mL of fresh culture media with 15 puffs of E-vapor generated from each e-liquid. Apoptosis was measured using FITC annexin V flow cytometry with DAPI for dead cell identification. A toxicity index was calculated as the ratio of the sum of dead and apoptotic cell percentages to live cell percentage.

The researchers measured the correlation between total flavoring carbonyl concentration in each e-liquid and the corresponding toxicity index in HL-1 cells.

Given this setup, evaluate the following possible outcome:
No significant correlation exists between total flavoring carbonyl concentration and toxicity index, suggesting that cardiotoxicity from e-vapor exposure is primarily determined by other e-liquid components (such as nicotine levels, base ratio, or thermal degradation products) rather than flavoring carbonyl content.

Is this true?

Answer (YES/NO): NO